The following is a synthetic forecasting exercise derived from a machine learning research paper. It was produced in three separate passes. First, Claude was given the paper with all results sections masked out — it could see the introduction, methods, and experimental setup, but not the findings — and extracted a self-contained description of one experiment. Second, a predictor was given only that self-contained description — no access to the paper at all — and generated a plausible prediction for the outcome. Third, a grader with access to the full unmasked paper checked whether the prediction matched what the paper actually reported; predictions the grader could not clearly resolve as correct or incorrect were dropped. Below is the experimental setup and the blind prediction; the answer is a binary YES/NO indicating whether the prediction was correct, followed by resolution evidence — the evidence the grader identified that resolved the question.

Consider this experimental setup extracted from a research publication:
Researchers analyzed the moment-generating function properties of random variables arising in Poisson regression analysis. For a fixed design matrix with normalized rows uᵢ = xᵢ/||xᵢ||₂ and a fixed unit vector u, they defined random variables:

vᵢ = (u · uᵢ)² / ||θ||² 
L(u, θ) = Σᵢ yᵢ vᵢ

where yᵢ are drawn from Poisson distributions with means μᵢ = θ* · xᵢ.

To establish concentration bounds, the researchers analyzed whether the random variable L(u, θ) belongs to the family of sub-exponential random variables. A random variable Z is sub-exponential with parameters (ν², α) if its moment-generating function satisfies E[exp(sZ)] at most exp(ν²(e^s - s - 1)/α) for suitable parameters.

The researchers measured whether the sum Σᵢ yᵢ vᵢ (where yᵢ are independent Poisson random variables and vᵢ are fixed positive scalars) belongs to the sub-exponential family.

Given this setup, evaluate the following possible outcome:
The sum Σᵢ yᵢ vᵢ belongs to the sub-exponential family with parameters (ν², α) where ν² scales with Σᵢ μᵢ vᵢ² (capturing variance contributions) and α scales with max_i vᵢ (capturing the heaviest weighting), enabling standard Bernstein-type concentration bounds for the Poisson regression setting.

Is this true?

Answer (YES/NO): YES